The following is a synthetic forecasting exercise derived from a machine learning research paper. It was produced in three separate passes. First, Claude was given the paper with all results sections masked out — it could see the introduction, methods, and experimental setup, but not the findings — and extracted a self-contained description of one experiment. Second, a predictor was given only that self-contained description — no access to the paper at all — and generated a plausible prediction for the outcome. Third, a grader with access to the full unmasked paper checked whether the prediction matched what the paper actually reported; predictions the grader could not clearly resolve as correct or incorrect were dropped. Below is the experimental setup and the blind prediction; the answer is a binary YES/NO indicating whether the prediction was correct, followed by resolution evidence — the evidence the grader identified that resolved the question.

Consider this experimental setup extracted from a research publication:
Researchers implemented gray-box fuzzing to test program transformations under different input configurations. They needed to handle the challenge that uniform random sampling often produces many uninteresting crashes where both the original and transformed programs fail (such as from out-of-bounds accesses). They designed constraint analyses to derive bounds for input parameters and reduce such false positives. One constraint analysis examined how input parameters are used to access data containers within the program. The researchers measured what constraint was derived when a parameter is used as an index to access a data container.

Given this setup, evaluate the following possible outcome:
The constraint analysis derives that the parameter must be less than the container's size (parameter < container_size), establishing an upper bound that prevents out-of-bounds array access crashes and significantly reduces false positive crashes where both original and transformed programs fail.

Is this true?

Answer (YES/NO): YES